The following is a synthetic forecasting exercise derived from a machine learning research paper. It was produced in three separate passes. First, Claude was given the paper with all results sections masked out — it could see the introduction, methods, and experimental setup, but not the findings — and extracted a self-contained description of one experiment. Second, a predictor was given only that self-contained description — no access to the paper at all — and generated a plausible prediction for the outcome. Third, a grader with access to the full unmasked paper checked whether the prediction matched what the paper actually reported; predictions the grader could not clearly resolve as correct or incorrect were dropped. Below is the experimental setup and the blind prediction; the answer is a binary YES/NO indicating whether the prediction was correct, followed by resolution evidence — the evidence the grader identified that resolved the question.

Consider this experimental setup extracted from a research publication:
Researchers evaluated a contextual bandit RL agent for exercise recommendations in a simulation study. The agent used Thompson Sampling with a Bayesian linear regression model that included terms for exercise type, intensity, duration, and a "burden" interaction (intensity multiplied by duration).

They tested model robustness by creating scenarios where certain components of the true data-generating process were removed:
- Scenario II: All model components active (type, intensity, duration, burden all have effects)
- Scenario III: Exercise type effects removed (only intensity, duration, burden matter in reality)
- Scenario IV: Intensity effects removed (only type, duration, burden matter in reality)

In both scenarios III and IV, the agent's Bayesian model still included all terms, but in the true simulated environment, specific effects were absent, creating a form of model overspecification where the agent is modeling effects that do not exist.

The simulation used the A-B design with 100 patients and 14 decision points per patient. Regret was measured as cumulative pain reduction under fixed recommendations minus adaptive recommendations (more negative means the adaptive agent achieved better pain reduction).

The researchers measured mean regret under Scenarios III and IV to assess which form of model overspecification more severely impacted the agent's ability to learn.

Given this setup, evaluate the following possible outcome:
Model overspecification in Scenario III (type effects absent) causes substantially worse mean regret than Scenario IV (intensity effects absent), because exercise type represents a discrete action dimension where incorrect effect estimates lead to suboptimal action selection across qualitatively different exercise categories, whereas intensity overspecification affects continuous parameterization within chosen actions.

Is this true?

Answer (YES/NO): YES